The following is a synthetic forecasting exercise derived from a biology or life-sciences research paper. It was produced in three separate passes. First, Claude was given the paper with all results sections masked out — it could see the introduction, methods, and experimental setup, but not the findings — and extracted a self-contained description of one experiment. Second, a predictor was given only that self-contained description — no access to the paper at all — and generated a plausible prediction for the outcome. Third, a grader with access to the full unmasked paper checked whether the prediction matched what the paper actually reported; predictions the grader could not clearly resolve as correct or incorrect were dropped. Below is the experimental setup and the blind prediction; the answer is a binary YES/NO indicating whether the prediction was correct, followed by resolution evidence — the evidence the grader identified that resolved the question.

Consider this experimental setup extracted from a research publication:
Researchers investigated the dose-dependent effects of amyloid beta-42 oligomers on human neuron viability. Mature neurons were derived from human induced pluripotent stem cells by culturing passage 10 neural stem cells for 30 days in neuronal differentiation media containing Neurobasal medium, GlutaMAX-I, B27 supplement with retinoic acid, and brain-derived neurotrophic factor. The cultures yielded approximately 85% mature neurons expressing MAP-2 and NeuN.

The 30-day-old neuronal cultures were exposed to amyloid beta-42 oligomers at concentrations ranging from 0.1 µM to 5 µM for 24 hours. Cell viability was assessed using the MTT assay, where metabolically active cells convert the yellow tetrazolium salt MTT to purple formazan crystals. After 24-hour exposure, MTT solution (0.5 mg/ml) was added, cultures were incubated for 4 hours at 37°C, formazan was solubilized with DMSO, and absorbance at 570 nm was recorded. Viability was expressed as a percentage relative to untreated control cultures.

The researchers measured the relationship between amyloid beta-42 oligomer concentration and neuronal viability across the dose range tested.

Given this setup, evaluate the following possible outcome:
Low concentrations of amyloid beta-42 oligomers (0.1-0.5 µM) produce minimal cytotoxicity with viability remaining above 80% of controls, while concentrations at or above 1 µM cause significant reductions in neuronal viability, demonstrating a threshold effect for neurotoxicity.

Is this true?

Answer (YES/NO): NO